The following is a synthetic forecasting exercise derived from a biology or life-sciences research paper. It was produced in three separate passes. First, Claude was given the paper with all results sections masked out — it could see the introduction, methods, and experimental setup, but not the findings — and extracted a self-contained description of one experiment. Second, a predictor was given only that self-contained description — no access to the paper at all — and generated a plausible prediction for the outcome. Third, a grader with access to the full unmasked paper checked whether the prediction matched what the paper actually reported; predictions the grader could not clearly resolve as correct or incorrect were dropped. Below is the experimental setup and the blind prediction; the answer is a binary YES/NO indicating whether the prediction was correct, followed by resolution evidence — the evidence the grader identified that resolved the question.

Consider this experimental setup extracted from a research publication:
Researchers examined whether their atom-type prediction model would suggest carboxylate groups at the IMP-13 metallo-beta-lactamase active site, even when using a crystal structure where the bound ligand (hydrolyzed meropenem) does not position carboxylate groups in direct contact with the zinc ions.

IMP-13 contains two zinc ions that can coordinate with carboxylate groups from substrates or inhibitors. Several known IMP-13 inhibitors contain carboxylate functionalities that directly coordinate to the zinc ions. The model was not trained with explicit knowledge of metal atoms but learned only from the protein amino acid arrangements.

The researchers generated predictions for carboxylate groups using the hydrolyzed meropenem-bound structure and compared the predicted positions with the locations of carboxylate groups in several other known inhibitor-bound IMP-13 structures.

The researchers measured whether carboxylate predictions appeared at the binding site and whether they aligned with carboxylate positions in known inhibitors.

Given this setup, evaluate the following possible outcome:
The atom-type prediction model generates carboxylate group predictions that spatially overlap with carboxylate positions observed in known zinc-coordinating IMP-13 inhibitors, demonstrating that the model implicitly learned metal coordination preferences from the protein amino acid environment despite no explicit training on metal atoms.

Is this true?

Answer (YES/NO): YES